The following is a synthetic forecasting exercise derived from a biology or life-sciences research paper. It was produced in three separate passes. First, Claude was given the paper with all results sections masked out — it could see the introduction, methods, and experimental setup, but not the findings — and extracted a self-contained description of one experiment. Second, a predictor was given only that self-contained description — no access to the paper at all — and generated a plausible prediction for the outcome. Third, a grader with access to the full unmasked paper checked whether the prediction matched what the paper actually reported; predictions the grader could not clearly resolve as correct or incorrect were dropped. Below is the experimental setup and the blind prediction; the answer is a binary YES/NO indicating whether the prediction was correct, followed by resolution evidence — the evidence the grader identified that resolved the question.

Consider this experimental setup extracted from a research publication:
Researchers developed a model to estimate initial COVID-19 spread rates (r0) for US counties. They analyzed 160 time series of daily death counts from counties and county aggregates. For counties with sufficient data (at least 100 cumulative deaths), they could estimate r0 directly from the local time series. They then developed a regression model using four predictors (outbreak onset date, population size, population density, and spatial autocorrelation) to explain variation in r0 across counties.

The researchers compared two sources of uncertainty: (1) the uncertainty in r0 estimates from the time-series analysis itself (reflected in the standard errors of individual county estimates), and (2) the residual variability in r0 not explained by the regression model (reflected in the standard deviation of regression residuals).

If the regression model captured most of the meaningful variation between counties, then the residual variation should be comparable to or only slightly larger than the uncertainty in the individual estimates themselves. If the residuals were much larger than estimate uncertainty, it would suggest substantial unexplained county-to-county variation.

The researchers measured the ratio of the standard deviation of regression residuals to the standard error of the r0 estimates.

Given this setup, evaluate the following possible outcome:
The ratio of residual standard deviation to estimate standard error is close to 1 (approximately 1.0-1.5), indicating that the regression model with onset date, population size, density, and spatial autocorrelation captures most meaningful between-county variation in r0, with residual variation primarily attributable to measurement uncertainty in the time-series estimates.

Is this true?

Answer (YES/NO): YES